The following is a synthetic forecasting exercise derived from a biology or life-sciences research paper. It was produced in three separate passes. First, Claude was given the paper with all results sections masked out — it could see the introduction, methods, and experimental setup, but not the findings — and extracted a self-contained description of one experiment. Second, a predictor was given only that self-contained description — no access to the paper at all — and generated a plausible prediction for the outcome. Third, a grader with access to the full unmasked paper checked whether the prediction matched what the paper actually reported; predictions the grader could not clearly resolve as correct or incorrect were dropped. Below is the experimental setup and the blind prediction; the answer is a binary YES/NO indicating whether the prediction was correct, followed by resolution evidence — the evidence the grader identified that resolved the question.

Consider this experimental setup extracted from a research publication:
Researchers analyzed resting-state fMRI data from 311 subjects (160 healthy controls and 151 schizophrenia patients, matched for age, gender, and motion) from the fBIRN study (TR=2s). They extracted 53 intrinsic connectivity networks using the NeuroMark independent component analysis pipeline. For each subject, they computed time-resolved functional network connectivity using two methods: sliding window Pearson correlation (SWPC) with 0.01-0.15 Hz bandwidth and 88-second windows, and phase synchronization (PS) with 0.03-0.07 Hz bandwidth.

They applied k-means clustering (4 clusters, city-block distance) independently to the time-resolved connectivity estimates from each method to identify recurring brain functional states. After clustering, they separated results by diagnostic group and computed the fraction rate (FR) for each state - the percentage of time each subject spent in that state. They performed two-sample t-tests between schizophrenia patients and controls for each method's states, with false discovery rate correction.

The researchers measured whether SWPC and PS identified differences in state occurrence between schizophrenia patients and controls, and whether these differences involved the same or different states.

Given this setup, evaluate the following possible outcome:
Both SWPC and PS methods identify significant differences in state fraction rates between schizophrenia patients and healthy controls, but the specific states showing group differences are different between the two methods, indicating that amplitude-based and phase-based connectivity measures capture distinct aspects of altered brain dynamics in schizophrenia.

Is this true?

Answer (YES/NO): YES